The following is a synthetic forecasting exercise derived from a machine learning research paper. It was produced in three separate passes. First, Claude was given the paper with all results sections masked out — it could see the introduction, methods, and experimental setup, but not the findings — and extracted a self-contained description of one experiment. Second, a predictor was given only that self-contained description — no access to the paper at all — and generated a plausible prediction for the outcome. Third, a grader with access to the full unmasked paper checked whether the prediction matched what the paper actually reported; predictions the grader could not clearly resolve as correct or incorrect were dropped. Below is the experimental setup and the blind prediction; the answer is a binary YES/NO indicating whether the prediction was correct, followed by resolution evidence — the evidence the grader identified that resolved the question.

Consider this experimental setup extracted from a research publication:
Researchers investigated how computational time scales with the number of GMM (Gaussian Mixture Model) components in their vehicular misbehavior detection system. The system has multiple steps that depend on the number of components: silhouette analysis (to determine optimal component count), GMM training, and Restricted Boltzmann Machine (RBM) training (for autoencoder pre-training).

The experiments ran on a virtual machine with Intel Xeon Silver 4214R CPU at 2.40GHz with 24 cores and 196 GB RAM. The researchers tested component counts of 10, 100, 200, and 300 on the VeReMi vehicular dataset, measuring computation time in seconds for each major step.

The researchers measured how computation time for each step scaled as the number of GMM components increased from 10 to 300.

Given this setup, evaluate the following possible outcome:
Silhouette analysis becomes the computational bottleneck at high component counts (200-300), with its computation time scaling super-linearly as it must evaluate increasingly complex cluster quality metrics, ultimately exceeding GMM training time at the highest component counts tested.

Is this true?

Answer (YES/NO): NO